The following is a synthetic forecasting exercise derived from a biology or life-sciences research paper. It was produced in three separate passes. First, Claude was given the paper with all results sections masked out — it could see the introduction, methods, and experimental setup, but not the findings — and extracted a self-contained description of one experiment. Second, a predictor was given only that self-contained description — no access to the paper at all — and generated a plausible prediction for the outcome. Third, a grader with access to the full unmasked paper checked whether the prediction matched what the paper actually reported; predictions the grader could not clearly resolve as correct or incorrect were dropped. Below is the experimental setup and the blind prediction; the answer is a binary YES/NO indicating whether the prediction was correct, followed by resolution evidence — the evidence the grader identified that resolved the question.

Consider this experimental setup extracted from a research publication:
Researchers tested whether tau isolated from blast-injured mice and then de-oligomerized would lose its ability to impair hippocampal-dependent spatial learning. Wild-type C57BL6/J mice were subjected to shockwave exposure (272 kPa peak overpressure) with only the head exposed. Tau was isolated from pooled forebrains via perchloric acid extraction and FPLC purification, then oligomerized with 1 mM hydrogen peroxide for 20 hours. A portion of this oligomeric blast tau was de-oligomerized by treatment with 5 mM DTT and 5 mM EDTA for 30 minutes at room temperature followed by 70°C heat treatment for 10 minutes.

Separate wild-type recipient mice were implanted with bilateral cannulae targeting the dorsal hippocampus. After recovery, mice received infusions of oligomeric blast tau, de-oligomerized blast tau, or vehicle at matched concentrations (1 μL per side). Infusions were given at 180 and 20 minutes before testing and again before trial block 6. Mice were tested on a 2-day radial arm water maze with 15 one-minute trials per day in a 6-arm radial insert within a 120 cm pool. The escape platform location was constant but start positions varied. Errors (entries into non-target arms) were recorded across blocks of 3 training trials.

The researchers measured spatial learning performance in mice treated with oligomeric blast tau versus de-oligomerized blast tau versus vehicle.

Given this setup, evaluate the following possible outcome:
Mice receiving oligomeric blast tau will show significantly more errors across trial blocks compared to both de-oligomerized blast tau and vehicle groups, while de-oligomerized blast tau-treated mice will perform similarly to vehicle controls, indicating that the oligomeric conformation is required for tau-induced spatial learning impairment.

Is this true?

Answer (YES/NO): YES